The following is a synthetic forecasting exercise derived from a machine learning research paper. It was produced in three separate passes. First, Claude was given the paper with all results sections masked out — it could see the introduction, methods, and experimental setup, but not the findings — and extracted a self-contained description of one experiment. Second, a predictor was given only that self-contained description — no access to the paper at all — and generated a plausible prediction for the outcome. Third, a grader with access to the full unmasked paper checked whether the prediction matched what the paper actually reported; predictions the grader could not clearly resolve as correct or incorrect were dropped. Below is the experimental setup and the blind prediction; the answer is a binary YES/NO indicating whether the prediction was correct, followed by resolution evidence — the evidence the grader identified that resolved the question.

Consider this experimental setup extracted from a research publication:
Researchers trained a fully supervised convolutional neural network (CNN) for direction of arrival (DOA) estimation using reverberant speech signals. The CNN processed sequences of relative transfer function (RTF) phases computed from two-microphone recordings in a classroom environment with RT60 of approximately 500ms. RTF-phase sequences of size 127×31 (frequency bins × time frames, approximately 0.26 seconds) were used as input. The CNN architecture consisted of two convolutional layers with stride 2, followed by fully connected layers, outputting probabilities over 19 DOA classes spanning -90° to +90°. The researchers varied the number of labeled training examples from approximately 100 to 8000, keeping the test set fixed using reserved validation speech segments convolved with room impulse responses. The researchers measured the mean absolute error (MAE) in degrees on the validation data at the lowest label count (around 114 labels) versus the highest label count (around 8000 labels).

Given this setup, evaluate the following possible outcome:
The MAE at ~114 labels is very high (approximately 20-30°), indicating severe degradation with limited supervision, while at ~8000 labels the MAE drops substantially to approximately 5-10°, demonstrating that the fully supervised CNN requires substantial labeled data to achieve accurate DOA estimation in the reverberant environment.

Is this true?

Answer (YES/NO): NO